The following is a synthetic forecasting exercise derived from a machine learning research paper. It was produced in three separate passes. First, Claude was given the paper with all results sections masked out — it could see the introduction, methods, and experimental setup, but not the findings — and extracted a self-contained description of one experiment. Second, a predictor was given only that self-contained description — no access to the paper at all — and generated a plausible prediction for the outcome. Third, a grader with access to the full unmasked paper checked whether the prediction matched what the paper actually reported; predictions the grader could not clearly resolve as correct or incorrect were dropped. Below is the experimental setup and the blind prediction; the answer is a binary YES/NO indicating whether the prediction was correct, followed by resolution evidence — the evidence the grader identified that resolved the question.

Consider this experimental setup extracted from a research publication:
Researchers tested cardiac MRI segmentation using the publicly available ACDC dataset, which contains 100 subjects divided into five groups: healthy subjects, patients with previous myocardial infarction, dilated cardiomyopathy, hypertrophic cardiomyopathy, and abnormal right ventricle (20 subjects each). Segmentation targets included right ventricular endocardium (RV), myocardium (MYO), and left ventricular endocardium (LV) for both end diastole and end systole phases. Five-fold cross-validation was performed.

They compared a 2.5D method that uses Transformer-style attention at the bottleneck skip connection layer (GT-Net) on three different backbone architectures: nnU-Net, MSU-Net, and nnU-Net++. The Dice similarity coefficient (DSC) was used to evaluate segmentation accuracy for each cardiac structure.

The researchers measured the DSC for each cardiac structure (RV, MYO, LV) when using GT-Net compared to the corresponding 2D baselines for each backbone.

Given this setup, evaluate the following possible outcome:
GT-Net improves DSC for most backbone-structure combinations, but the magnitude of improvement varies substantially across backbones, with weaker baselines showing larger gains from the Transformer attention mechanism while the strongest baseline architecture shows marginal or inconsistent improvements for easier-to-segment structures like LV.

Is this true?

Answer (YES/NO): YES